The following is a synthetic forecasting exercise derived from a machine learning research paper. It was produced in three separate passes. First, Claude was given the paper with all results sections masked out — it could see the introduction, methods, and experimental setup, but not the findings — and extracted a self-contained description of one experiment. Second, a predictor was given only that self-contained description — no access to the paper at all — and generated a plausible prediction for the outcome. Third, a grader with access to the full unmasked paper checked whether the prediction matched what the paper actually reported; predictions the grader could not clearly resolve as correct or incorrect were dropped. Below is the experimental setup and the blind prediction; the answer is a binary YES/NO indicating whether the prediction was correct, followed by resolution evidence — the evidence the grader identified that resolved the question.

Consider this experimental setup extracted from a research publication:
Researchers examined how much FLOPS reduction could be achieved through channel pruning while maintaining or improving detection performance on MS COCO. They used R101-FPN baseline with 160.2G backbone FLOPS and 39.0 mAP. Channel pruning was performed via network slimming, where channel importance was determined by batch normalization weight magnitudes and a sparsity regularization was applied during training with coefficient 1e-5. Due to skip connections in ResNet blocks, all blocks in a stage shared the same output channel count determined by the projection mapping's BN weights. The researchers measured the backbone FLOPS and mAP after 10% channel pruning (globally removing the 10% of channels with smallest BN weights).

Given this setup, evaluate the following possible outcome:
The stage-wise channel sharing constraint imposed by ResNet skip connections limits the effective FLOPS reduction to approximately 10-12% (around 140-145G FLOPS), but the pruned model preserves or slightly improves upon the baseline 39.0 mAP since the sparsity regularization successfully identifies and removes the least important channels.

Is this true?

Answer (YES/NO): YES